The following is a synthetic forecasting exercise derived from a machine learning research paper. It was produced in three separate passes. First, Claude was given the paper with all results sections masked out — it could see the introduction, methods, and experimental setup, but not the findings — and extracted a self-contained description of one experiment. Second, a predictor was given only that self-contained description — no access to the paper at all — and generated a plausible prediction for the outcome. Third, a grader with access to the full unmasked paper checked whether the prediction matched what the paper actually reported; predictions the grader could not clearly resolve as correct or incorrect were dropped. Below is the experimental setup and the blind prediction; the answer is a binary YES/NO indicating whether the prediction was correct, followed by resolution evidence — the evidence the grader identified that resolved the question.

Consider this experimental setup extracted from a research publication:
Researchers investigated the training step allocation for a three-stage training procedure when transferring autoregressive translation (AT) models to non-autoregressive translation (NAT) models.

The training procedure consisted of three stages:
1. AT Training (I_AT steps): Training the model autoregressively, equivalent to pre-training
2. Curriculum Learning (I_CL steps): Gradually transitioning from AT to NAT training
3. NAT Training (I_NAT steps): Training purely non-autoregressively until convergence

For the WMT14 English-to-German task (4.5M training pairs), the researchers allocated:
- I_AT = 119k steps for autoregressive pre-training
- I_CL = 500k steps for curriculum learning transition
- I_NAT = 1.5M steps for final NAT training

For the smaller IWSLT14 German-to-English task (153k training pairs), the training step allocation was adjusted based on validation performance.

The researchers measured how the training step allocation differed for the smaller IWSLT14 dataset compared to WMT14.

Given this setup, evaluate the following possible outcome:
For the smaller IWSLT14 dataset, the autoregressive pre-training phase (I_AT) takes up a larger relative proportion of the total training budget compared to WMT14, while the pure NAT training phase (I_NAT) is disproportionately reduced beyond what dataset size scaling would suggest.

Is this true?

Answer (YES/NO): NO